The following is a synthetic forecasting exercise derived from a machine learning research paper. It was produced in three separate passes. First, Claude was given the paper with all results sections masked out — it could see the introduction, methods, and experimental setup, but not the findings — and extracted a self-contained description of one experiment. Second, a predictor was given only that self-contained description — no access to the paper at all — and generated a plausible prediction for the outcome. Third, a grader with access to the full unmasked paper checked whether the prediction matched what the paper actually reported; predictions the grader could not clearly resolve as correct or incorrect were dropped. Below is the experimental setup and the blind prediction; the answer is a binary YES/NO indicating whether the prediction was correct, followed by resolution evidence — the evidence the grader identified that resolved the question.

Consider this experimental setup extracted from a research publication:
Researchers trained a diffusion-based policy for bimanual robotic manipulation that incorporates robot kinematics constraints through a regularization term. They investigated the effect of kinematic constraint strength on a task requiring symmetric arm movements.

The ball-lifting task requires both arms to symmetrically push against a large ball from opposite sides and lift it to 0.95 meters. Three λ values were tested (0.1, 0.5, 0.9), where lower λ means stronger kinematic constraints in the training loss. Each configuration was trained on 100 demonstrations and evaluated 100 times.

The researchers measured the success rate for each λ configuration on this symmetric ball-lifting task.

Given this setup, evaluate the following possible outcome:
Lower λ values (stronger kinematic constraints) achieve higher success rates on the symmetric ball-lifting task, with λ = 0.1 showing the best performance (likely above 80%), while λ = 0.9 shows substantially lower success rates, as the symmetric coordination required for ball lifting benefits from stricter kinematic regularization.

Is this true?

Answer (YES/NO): NO